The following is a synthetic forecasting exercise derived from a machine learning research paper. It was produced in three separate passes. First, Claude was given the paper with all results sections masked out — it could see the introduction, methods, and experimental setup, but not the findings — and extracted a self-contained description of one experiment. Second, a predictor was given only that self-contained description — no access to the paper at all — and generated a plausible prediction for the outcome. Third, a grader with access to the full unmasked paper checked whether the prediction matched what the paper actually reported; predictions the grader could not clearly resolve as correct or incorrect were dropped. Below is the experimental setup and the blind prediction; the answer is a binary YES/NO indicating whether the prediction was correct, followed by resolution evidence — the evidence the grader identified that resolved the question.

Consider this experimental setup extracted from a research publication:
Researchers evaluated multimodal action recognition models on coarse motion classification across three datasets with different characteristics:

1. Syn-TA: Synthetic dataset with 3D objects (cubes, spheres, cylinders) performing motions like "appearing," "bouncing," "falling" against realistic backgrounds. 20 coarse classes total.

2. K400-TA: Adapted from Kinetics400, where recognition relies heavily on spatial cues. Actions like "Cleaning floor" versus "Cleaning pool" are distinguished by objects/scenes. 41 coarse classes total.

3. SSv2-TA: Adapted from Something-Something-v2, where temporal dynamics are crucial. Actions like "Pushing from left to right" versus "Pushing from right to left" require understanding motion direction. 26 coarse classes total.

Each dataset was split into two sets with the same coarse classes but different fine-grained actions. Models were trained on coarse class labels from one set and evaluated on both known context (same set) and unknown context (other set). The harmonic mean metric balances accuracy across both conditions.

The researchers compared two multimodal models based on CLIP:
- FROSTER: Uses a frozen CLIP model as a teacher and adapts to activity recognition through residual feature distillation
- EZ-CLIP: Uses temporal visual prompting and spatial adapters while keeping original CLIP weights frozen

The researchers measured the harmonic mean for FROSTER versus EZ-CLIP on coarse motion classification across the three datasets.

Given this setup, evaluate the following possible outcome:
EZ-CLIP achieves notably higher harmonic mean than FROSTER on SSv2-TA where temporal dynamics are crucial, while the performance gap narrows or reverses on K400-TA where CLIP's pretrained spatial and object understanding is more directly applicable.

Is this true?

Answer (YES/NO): YES